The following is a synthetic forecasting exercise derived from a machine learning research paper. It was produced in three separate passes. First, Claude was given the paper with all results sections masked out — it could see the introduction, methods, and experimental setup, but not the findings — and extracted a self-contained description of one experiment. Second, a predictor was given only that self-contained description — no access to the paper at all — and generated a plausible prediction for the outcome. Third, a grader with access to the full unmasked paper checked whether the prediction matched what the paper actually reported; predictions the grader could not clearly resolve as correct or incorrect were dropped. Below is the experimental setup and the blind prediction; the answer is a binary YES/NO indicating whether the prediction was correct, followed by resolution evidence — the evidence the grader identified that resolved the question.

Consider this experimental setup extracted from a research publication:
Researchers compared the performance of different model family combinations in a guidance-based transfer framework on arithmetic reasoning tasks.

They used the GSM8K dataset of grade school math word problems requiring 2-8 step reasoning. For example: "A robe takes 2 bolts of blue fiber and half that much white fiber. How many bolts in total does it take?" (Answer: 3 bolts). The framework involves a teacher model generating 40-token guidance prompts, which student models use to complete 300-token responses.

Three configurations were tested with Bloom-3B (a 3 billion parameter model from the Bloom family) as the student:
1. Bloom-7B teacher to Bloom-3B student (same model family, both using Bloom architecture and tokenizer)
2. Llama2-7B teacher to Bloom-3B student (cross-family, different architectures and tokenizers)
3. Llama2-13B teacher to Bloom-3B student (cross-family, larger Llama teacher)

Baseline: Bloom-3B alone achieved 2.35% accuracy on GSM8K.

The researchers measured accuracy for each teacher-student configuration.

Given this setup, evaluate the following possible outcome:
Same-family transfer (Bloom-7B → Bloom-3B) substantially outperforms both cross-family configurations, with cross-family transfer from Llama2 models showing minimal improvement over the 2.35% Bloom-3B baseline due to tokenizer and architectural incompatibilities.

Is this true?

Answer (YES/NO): NO